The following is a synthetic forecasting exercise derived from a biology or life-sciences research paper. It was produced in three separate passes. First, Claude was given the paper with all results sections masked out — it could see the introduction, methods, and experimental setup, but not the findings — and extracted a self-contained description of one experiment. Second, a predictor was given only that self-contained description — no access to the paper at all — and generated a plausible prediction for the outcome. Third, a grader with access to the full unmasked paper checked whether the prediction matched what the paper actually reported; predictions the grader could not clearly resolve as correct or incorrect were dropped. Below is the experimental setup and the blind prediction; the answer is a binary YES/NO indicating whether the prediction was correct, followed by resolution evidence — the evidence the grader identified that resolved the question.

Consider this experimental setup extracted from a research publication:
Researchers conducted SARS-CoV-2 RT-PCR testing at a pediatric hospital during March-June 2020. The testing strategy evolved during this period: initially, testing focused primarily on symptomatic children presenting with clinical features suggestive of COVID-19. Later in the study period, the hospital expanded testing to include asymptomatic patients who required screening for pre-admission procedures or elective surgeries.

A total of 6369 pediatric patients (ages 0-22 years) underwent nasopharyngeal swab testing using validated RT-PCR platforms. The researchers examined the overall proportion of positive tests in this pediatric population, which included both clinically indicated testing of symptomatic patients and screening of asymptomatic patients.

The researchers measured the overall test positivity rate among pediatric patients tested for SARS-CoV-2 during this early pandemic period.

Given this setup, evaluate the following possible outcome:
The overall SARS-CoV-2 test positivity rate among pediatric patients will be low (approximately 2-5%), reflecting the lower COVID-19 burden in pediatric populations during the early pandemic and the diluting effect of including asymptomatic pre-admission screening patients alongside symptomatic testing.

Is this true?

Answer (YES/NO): NO